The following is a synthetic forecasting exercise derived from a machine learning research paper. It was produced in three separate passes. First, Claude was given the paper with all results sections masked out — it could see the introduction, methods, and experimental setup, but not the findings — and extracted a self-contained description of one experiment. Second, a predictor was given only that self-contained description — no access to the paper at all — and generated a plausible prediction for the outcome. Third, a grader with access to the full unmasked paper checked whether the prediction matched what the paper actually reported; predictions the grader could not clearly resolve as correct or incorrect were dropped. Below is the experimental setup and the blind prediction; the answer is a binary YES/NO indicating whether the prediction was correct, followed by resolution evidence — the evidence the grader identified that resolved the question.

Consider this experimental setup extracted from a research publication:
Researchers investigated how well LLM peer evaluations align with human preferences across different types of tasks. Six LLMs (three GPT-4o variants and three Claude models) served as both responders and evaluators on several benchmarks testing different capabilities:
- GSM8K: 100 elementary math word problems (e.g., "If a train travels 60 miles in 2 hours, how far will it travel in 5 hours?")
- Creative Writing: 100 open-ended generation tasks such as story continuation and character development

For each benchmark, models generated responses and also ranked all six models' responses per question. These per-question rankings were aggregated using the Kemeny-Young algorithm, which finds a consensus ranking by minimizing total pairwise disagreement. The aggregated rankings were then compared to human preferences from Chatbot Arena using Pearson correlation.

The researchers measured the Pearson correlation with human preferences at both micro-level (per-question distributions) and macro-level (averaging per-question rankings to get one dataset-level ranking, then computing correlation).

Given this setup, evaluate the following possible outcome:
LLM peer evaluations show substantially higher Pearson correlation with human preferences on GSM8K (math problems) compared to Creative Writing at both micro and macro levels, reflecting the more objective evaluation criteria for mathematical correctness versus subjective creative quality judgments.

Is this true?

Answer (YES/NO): NO